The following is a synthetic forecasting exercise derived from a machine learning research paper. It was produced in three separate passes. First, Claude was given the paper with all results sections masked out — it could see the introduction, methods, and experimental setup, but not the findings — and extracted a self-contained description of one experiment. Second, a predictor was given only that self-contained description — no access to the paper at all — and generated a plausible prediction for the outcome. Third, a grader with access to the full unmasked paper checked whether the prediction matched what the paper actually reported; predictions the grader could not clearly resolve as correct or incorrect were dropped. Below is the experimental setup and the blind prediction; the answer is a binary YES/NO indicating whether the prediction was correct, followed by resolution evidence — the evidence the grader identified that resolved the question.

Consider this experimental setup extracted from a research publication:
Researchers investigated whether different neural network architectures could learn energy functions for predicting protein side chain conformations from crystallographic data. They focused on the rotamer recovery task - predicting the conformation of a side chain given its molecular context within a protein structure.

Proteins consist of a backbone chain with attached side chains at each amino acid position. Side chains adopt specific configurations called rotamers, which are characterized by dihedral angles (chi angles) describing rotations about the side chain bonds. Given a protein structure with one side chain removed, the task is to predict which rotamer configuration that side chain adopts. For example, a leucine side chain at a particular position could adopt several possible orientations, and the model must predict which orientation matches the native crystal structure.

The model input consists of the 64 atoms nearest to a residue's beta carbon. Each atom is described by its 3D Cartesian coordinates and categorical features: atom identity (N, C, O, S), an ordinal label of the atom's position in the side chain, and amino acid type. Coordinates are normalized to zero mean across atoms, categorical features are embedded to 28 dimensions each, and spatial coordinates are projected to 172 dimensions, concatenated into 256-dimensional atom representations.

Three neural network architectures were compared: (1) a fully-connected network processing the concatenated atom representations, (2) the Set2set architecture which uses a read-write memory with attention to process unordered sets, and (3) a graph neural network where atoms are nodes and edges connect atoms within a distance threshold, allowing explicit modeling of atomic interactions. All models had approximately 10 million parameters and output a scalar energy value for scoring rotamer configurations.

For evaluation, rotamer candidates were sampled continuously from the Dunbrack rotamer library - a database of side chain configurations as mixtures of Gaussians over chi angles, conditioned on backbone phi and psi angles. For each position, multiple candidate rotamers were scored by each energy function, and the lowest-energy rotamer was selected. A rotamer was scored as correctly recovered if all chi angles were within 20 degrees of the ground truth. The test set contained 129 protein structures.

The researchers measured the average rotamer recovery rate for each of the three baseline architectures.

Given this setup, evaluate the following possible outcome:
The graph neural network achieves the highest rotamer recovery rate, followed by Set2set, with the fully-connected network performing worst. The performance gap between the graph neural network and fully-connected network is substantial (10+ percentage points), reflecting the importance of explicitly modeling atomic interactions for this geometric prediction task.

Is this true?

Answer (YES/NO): YES